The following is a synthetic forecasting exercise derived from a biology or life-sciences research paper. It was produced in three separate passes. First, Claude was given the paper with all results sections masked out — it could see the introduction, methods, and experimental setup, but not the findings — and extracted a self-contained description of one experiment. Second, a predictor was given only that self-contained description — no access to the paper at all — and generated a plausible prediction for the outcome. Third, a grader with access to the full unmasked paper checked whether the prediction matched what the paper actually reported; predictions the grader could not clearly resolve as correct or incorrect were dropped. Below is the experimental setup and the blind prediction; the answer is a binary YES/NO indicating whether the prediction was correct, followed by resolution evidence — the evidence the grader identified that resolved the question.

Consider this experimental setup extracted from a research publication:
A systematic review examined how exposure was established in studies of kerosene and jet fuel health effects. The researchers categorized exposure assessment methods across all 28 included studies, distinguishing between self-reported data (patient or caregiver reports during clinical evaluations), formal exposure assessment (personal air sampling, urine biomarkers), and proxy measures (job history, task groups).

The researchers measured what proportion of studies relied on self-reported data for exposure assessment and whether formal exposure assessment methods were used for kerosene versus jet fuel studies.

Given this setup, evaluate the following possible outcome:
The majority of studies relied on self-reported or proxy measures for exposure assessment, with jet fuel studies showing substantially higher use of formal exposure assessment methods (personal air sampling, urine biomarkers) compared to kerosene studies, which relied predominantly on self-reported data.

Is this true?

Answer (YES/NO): YES